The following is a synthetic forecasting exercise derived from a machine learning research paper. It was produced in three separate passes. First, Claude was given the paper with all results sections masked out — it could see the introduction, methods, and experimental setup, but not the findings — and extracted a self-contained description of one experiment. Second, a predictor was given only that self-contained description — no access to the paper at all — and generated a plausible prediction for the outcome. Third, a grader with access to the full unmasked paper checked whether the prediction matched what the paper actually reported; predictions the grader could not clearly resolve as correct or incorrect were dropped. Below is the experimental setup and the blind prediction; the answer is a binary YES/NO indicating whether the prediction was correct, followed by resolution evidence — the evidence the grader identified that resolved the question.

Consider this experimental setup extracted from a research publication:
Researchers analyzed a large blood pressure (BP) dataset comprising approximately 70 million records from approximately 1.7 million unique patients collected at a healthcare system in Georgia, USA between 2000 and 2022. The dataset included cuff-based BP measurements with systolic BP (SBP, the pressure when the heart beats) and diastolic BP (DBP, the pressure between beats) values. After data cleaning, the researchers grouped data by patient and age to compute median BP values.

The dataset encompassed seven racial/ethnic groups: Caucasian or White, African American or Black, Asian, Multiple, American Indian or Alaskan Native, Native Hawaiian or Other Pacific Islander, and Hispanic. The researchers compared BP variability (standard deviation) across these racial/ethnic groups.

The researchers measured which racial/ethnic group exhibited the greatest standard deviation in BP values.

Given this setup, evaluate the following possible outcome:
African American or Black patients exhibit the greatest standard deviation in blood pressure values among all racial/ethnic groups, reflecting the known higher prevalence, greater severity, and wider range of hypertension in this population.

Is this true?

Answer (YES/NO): YES